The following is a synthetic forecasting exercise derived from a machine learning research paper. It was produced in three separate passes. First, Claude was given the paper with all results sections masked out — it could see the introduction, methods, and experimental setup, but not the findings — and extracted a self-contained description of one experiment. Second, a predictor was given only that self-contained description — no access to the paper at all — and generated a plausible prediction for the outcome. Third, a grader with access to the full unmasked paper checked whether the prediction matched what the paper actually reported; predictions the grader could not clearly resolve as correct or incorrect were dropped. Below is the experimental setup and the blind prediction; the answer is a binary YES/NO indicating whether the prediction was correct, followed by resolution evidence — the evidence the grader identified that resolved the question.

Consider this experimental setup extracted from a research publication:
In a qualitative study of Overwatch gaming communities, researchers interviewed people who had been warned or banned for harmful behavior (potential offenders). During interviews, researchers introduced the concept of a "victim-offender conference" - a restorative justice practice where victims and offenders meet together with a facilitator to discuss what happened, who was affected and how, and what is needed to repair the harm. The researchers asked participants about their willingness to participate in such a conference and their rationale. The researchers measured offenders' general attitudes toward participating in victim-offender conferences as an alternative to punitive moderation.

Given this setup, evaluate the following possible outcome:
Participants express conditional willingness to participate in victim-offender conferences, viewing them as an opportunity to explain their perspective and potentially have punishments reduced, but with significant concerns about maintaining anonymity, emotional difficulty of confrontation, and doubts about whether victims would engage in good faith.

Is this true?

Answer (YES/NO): NO